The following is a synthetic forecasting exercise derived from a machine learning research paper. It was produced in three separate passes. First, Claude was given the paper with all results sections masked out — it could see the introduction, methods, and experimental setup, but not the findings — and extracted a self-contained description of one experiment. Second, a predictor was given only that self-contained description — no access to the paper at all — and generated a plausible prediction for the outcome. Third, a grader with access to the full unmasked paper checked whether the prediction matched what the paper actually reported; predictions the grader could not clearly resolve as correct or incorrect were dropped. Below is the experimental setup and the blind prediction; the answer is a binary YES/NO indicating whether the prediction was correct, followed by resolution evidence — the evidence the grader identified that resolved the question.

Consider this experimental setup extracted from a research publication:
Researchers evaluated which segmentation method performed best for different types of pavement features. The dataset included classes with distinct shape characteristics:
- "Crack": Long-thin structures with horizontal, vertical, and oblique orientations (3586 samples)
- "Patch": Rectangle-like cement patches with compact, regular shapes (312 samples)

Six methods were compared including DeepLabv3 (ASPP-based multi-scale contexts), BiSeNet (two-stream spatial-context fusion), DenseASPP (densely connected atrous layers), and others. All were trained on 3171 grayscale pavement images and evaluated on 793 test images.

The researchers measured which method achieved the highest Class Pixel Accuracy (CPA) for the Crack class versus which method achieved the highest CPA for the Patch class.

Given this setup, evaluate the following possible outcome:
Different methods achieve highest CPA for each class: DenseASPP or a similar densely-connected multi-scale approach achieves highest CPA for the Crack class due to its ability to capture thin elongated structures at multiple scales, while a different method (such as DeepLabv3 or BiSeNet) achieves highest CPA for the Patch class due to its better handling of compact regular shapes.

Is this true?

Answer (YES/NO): NO